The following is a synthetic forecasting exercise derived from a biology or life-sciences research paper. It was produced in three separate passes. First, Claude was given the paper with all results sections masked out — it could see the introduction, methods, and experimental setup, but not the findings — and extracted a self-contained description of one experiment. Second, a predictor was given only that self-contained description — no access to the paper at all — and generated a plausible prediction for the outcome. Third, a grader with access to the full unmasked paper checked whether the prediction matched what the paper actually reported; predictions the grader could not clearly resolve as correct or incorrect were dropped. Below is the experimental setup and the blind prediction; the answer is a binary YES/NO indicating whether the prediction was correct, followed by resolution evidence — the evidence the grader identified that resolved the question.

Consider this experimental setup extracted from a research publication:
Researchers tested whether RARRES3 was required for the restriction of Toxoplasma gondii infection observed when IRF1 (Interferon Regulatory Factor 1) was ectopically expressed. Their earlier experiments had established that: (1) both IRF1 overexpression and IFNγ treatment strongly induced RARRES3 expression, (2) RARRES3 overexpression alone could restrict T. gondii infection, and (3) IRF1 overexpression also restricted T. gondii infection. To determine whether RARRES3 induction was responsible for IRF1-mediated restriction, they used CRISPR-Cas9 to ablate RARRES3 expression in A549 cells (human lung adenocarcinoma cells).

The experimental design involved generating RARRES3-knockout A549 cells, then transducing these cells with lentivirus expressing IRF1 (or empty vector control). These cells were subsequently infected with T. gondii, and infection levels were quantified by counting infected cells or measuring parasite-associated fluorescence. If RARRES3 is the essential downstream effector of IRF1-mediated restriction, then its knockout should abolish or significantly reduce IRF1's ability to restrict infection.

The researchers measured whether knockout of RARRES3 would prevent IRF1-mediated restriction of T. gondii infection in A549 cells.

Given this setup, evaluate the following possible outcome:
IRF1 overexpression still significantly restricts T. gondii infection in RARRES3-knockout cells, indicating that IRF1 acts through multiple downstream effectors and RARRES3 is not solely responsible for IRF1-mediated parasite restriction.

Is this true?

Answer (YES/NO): YES